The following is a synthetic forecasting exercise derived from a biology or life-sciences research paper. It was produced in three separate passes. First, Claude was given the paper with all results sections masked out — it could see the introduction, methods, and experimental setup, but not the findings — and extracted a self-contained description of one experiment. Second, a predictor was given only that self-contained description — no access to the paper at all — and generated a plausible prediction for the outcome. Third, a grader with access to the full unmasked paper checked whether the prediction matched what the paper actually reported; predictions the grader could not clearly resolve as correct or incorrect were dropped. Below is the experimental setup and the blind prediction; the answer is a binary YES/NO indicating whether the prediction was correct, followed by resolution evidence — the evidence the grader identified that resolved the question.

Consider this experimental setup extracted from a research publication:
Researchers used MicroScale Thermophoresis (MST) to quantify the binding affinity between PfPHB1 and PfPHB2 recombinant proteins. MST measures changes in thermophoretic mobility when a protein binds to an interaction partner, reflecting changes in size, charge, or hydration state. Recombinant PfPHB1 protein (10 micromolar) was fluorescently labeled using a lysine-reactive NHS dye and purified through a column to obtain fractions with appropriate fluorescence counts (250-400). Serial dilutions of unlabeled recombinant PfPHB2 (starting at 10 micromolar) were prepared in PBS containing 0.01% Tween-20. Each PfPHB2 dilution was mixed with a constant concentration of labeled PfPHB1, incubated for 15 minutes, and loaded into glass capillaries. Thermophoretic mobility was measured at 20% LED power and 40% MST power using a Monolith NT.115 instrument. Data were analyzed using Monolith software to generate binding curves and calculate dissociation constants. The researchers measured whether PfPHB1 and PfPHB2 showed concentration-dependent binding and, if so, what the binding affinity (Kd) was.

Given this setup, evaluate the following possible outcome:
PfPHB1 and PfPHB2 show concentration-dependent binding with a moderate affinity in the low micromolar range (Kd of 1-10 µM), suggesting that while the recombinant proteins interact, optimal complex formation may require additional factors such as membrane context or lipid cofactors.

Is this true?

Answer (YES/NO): NO